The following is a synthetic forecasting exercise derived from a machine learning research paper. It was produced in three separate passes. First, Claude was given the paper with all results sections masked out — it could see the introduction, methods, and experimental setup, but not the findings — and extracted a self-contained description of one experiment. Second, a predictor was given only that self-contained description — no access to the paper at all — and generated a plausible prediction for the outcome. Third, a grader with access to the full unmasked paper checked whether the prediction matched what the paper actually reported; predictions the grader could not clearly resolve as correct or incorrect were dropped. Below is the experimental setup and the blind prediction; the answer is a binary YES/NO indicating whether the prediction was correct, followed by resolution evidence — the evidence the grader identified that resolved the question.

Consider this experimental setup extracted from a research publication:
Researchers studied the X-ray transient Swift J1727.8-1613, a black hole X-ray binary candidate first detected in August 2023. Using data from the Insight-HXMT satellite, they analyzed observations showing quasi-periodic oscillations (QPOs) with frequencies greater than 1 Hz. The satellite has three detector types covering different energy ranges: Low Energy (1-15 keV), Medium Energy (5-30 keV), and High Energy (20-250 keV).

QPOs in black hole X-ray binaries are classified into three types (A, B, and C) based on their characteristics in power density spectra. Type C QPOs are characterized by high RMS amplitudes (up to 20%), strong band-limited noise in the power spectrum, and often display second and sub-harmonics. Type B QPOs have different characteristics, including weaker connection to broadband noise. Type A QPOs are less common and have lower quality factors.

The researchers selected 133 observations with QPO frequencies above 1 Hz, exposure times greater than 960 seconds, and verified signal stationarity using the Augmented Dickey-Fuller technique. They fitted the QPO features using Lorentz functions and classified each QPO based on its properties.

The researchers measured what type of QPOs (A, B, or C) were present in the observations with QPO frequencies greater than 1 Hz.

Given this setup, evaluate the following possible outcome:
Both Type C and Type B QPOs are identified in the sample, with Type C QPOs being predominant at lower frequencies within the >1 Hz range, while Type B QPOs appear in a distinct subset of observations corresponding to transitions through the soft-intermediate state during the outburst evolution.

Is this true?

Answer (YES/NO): NO